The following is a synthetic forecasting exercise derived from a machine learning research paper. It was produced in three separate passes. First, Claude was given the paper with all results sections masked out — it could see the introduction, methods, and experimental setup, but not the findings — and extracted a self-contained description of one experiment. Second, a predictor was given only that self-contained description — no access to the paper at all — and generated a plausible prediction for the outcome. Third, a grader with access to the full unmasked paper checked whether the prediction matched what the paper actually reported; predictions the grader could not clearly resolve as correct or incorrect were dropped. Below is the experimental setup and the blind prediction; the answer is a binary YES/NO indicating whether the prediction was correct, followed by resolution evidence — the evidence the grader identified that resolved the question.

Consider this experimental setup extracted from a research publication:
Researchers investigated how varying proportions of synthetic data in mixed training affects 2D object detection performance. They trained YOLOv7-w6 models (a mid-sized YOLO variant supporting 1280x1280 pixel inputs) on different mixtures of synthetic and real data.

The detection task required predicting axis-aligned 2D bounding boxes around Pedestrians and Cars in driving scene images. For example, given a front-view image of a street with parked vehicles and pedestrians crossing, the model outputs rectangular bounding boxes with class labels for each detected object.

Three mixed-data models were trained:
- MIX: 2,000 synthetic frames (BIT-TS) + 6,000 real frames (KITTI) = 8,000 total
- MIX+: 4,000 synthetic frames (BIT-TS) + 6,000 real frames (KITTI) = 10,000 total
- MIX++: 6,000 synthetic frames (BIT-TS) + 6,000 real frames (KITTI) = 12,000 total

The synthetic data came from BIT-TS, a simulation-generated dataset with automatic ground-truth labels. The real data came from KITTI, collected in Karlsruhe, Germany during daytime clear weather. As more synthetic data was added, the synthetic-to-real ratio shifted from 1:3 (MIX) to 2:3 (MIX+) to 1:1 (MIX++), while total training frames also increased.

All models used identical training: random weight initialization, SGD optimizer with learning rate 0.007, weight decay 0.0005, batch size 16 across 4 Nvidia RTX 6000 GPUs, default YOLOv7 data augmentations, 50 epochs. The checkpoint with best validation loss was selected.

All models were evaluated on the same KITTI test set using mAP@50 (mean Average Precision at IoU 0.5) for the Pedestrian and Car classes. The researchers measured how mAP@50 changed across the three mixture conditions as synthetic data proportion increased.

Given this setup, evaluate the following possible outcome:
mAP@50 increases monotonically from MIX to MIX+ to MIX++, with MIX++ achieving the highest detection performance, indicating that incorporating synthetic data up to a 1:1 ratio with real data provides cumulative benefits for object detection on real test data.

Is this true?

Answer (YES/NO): YES